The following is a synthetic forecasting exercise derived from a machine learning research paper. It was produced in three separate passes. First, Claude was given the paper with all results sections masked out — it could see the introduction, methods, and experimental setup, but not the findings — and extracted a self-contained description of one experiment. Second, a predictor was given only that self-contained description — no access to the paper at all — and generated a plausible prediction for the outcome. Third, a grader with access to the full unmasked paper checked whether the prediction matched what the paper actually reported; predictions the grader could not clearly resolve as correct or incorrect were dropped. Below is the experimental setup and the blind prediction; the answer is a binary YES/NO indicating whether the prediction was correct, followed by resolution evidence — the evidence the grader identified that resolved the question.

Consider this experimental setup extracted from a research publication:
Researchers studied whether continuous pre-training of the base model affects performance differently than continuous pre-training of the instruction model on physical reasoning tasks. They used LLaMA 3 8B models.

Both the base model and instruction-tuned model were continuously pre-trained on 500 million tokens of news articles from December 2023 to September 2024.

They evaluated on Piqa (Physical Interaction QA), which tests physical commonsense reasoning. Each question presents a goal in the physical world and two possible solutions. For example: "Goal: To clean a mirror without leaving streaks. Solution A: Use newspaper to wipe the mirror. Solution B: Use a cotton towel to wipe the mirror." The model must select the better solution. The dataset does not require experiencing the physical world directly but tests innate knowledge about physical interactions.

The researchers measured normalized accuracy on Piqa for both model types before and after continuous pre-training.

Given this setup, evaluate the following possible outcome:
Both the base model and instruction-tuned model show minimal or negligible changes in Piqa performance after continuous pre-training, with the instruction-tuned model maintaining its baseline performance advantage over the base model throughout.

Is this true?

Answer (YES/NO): NO